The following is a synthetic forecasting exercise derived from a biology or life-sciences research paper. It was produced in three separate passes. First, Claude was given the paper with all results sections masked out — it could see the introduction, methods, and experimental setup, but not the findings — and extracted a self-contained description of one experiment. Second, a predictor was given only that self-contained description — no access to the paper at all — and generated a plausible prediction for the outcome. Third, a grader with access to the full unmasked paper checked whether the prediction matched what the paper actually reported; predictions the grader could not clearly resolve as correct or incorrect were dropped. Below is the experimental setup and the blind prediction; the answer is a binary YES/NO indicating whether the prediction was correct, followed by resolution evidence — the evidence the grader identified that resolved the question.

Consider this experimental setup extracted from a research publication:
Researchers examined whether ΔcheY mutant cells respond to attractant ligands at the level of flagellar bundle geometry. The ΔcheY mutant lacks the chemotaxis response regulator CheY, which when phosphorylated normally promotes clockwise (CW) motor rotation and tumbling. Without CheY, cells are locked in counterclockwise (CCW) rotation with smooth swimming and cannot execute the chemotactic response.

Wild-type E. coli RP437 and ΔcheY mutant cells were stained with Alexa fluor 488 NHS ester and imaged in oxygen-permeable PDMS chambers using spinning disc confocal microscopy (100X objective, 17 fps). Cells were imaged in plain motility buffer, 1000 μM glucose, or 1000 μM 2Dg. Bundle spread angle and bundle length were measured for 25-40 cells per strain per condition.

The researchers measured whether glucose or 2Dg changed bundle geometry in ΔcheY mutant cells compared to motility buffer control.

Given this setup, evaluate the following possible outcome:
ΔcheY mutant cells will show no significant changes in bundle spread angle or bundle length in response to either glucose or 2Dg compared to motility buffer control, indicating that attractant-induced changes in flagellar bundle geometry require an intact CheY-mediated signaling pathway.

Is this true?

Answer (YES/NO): YES